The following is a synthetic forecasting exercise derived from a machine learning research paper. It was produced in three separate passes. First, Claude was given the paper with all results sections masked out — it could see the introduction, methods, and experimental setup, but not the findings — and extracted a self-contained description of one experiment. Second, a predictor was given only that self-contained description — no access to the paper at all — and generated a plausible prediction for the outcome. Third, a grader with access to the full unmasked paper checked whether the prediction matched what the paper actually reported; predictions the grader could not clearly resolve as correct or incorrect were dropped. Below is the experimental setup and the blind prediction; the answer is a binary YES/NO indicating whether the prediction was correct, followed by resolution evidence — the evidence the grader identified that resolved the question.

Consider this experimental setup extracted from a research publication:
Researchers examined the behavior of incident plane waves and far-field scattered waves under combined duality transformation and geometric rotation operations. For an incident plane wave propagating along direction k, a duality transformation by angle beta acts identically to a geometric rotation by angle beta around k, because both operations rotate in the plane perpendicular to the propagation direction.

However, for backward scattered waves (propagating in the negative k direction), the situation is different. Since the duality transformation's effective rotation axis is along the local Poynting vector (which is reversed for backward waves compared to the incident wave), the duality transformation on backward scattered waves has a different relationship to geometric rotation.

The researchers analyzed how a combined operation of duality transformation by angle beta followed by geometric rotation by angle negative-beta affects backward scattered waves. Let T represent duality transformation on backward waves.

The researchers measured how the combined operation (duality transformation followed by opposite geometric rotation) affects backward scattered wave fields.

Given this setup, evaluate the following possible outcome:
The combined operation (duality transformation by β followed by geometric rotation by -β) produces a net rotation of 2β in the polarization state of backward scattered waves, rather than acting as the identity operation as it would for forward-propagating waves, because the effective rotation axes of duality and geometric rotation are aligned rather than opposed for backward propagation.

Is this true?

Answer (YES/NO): YES